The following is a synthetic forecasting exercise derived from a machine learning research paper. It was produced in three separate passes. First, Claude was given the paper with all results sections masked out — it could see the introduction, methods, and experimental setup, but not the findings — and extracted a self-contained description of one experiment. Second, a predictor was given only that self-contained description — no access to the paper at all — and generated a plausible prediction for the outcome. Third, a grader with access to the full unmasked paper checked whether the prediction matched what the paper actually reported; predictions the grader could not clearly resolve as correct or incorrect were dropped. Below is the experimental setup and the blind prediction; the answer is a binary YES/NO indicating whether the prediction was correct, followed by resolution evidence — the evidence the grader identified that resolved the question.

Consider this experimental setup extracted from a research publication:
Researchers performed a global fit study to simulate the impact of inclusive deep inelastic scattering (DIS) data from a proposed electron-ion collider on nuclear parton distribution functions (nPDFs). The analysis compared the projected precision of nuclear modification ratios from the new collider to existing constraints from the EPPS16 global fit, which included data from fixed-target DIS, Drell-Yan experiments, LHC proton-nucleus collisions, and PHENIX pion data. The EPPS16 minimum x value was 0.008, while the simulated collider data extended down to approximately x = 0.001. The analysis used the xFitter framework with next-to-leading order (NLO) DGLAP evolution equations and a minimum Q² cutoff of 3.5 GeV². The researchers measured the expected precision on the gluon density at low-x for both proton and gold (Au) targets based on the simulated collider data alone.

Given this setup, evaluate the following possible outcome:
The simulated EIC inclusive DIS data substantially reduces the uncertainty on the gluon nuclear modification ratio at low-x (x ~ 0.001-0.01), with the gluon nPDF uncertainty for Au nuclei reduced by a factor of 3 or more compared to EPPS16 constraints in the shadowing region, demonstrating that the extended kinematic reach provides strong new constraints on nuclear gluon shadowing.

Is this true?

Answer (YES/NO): NO